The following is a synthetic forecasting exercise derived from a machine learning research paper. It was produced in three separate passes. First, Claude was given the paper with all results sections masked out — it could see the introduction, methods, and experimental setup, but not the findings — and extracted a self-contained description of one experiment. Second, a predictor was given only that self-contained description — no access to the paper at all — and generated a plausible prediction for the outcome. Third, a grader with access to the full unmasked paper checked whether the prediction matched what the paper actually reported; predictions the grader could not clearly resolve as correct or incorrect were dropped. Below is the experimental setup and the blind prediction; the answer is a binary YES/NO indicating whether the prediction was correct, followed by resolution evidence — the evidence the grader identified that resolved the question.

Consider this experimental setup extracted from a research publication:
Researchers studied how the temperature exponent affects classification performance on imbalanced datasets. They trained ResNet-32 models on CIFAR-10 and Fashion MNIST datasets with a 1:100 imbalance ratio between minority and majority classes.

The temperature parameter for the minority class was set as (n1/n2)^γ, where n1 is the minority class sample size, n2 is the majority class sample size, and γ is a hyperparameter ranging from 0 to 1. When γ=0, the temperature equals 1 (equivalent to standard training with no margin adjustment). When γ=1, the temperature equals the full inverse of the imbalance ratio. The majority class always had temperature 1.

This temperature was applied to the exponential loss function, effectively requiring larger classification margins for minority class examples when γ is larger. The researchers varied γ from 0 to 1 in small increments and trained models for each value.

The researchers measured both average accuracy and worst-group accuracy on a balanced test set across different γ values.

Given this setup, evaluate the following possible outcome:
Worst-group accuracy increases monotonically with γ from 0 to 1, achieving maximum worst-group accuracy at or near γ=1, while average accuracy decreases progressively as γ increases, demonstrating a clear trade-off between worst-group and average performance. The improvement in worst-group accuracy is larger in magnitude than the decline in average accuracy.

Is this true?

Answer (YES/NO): NO